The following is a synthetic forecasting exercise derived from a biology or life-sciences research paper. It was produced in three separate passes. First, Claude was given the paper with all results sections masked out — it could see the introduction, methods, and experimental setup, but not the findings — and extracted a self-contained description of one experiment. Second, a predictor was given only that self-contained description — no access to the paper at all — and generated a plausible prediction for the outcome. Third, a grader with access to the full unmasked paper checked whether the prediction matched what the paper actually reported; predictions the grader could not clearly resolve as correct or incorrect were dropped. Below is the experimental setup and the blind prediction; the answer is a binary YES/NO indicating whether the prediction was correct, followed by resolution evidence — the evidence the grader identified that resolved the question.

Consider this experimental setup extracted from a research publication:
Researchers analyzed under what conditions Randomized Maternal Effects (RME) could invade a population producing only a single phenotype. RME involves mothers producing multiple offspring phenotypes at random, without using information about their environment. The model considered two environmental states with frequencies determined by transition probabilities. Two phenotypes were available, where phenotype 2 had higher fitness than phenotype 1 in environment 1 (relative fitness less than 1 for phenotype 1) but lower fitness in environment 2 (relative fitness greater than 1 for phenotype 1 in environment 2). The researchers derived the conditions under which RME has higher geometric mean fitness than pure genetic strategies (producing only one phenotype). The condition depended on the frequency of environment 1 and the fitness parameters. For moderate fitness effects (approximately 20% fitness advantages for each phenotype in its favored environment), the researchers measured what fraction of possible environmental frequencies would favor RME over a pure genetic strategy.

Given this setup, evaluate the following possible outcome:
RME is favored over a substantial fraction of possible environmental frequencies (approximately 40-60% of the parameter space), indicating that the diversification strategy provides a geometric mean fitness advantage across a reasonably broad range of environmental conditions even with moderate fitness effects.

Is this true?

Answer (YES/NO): NO